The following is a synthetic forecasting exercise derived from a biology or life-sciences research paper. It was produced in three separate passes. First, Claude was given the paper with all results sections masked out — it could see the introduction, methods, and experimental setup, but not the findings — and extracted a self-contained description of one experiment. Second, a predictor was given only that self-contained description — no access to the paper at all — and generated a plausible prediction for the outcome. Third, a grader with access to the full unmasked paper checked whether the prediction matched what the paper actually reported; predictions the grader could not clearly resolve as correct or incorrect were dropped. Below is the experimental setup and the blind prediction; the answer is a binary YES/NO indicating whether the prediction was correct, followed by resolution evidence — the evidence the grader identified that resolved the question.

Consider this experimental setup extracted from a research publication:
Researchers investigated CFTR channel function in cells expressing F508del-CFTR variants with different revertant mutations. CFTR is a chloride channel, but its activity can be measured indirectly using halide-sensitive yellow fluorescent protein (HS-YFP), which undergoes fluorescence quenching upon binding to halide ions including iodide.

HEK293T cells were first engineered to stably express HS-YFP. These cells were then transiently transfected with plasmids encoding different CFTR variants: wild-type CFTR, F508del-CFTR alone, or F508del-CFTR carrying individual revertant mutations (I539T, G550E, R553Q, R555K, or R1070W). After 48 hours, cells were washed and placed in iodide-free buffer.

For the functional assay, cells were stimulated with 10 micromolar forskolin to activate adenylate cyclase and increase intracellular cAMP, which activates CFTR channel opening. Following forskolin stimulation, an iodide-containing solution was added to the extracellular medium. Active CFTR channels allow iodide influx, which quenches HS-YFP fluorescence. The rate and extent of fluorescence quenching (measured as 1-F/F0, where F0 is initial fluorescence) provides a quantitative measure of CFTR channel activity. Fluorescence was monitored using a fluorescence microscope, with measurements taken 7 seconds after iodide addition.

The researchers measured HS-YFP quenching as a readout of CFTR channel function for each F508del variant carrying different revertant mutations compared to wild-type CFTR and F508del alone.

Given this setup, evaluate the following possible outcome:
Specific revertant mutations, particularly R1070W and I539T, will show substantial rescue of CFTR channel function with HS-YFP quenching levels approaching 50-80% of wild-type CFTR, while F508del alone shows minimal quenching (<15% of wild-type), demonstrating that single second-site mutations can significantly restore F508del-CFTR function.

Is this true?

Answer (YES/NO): NO